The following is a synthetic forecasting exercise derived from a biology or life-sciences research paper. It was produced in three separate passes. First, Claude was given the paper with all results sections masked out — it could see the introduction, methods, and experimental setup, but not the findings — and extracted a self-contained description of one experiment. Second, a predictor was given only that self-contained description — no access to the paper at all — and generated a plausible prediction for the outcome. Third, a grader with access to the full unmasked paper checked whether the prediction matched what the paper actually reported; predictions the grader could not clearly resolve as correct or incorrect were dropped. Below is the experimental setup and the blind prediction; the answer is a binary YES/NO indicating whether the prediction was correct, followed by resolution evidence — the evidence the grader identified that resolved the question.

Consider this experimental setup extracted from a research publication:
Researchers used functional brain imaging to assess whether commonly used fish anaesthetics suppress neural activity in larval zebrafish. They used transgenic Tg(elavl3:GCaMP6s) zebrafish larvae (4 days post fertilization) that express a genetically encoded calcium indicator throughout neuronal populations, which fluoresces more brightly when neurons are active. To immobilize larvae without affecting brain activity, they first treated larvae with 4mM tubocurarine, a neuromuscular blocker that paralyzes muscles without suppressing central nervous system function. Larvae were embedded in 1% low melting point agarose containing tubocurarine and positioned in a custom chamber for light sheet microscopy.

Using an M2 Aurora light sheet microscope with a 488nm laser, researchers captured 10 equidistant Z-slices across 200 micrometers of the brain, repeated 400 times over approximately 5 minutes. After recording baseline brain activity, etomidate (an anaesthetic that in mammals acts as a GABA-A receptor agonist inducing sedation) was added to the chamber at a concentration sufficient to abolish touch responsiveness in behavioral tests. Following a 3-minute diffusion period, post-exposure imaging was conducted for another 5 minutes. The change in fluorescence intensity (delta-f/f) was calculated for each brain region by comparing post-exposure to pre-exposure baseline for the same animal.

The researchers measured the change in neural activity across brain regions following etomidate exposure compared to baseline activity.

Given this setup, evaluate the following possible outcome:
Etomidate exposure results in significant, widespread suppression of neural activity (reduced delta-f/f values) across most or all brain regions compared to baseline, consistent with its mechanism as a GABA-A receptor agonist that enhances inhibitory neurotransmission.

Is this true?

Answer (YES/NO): NO